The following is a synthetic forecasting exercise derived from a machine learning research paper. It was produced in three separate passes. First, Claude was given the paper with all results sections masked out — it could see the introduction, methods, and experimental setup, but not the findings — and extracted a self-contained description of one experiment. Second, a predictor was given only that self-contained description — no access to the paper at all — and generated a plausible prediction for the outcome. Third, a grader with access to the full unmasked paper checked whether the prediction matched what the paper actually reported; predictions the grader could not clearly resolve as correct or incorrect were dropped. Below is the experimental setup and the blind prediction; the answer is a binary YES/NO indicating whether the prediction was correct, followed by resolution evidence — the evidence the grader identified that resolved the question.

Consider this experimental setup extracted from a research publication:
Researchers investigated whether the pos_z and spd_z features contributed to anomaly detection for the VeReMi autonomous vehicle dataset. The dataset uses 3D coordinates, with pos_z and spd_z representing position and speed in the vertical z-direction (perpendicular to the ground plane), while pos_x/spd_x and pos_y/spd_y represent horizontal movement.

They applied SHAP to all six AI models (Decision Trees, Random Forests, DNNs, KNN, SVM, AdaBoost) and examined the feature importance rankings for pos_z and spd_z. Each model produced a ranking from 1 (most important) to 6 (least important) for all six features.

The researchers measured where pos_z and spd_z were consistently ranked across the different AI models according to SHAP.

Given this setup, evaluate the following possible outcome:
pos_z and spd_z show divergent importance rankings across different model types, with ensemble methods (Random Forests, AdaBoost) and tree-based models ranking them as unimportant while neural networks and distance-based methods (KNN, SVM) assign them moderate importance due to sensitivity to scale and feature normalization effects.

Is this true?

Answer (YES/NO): NO